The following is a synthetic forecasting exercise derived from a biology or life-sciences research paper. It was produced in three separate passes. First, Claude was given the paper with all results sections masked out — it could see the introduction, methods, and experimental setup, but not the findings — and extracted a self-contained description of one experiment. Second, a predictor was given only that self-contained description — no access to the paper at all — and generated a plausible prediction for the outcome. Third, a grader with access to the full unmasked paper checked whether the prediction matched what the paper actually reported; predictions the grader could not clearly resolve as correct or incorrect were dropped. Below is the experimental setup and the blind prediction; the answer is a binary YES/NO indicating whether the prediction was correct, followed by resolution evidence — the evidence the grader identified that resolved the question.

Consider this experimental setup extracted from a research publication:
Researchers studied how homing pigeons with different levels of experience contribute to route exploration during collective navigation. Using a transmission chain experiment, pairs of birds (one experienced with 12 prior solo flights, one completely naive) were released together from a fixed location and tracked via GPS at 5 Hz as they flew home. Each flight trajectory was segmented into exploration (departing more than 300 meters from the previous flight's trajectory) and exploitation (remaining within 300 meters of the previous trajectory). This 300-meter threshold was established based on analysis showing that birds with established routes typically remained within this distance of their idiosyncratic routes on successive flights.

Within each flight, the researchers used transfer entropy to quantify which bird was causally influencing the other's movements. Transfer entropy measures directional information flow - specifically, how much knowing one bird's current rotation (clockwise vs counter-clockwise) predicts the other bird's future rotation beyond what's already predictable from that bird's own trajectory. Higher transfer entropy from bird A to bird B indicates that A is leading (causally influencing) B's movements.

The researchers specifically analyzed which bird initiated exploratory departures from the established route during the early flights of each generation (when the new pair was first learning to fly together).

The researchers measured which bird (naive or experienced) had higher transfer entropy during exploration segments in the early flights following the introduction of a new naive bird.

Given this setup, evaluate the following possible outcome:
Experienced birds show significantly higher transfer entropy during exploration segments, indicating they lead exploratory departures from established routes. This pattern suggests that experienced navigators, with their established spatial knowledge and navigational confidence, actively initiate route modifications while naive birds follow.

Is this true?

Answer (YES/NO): NO